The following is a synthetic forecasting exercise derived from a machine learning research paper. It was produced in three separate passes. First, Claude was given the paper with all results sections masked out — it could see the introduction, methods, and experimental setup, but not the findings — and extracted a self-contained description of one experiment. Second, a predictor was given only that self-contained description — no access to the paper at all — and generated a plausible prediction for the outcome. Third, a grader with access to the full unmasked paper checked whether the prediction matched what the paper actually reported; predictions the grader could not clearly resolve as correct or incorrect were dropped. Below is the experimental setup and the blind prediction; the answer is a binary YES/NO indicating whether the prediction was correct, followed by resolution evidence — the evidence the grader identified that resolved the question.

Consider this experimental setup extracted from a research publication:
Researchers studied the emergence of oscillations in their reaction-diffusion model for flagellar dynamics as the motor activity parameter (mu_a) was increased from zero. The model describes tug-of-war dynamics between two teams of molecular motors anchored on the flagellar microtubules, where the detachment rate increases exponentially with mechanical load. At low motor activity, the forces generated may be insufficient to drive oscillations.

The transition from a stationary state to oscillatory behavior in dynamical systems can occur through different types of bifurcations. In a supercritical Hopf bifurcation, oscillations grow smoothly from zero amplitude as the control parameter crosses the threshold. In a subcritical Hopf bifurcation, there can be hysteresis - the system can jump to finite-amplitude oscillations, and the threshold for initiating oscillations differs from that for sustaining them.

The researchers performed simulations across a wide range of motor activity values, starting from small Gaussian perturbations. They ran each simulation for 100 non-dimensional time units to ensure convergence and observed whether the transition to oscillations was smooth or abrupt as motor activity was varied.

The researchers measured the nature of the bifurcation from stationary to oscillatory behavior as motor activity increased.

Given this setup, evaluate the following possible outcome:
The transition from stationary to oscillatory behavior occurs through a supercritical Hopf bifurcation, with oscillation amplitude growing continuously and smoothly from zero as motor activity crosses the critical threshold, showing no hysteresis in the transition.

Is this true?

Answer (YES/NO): YES